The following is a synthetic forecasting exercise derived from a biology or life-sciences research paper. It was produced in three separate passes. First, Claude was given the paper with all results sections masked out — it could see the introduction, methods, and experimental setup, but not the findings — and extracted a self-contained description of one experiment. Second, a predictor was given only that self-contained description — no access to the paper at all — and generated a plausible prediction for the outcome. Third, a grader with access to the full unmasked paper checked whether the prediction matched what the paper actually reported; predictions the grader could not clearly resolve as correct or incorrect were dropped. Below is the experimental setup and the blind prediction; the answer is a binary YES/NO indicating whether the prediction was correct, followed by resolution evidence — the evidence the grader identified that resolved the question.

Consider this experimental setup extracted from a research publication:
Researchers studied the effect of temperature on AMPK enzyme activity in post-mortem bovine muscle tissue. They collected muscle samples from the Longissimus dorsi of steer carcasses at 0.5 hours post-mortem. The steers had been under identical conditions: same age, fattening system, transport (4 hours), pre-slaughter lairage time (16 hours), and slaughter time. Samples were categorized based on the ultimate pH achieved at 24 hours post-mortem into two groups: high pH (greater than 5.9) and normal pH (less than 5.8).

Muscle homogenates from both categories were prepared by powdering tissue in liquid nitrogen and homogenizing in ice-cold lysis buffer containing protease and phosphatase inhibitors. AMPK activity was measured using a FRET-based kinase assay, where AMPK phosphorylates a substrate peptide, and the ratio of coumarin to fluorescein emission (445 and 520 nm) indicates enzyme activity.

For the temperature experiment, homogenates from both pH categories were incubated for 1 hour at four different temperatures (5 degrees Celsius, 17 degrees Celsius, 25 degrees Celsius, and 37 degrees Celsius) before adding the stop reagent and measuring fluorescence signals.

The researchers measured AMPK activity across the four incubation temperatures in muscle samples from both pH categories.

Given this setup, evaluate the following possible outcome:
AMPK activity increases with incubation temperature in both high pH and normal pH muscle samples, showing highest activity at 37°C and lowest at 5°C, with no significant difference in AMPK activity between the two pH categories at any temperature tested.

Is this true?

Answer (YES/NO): NO